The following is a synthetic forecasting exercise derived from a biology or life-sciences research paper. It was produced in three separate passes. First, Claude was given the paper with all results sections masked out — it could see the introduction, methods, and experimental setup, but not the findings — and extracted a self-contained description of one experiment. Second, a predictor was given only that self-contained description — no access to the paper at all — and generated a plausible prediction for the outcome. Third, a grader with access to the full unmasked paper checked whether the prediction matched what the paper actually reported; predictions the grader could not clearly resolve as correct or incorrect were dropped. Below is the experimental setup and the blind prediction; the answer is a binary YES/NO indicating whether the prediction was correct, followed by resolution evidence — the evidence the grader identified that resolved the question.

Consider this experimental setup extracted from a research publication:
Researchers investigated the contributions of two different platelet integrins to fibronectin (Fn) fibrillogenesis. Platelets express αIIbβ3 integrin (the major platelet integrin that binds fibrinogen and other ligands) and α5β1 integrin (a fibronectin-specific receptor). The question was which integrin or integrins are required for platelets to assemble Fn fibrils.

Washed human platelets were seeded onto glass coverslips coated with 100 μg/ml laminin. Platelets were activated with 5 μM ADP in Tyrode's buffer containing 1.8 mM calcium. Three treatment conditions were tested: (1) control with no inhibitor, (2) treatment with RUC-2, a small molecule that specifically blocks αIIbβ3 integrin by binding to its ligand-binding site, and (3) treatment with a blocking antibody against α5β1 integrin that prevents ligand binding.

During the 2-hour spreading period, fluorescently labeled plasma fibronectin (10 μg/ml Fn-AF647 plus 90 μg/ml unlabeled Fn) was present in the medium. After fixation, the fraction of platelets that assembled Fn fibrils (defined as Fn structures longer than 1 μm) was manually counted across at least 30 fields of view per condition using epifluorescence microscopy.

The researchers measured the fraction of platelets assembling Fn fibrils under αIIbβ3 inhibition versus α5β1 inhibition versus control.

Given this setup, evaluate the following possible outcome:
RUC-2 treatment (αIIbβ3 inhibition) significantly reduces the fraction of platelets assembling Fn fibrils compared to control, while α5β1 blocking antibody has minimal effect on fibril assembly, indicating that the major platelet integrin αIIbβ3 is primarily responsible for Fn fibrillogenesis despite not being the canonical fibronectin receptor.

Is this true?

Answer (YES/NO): YES